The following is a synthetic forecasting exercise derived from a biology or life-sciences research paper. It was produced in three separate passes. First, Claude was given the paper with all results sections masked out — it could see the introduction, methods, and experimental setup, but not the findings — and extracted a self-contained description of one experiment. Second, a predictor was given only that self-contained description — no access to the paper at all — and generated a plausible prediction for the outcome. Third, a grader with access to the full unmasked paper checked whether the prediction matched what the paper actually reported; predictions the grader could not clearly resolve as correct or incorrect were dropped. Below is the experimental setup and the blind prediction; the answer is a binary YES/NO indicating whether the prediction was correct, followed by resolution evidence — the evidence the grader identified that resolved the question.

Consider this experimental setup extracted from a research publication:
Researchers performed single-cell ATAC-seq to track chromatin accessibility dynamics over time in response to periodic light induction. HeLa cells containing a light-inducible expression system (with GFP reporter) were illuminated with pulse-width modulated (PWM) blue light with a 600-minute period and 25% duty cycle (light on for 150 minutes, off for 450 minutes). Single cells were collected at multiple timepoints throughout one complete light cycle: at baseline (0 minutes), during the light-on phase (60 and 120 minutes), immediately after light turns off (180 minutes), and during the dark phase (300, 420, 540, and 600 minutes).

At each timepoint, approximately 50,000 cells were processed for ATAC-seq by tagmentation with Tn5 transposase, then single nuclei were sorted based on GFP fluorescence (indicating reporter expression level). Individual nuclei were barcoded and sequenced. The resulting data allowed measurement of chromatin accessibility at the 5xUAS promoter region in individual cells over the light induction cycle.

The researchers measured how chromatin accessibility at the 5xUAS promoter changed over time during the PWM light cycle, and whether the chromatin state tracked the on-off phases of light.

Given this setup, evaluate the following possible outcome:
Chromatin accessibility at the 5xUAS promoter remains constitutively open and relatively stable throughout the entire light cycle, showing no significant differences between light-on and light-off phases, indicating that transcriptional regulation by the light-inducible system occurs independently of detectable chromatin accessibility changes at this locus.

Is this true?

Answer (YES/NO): NO